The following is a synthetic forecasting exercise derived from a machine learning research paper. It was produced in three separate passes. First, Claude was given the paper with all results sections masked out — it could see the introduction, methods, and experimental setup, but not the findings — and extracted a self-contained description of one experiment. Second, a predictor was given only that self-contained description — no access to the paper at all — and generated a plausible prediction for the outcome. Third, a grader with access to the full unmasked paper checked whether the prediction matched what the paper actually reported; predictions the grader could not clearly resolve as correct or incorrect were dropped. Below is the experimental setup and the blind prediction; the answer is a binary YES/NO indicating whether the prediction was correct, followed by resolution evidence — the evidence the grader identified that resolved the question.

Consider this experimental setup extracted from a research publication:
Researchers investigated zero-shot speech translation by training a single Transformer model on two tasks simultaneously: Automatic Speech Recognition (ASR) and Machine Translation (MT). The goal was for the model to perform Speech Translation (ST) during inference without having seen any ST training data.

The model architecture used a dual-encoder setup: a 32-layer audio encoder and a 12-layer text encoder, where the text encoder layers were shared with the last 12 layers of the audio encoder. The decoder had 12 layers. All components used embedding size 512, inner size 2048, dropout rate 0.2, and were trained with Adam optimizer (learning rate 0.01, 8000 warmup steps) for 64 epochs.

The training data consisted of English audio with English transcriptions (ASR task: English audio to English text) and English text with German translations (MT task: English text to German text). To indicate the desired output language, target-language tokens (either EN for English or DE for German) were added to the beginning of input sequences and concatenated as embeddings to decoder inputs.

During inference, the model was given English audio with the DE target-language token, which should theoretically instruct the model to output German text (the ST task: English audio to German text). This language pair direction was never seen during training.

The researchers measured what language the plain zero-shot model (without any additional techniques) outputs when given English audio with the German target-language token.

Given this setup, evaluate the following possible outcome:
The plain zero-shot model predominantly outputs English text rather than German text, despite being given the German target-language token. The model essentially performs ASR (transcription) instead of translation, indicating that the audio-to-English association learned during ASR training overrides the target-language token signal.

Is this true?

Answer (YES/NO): YES